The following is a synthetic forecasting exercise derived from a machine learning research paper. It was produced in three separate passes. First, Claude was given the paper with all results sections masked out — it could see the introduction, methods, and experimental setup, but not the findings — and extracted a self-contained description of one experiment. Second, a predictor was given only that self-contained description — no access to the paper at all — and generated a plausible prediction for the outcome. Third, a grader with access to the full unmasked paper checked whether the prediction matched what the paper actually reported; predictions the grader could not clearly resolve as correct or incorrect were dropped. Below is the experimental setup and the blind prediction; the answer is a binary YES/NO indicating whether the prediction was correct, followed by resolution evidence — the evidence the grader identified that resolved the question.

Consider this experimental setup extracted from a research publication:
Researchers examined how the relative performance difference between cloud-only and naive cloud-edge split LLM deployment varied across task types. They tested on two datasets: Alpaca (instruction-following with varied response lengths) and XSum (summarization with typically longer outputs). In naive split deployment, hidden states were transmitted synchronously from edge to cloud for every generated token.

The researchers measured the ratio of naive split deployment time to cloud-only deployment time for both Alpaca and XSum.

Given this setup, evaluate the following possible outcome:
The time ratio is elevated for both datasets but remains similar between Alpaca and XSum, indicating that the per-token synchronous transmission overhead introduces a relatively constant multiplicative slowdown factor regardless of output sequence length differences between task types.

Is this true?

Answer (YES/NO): NO